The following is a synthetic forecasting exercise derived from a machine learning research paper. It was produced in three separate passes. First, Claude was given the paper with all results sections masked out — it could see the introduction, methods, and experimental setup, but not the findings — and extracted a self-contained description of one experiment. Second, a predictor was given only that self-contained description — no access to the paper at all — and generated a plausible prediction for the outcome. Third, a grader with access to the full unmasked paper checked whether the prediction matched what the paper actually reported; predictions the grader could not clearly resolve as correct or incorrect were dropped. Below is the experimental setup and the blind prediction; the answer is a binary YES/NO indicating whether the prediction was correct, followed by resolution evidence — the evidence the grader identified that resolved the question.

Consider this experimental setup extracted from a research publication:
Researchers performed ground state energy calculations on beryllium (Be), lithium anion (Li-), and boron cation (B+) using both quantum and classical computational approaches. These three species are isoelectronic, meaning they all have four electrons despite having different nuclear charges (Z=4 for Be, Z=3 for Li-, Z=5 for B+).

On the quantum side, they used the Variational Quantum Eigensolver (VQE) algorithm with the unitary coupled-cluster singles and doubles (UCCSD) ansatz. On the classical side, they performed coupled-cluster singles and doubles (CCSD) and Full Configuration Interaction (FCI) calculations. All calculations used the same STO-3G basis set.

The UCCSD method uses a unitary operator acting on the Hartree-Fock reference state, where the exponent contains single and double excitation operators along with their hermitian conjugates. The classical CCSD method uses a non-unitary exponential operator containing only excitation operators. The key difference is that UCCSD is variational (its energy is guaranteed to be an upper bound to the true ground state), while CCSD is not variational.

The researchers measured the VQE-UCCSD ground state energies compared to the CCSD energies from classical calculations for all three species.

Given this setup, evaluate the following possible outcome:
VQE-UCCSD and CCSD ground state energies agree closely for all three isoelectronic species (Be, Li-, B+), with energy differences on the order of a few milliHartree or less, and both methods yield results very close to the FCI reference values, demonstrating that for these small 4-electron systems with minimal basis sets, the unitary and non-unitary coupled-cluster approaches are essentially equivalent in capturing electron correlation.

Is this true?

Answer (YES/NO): NO